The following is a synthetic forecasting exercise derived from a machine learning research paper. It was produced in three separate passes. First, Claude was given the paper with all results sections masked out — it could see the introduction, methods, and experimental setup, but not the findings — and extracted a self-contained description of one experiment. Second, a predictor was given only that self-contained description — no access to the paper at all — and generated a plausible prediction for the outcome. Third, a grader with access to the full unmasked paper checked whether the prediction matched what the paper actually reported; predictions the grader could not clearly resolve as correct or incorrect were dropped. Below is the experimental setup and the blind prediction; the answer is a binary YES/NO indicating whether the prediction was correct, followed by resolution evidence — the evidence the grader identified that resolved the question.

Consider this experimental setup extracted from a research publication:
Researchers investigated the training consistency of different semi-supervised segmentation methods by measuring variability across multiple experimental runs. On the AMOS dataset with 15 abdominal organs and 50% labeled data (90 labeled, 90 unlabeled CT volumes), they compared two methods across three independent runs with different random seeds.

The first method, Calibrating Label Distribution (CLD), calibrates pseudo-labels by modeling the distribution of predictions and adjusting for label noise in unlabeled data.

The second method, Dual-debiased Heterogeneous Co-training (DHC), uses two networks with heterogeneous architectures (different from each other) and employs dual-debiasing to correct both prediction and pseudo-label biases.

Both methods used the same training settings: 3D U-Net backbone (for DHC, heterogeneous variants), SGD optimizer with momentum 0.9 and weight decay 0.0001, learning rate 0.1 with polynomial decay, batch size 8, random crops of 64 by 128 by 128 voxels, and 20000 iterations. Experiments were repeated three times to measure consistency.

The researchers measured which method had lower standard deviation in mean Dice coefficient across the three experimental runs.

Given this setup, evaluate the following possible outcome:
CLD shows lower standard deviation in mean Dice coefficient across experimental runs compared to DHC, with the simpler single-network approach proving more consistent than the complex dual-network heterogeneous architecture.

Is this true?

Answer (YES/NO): NO